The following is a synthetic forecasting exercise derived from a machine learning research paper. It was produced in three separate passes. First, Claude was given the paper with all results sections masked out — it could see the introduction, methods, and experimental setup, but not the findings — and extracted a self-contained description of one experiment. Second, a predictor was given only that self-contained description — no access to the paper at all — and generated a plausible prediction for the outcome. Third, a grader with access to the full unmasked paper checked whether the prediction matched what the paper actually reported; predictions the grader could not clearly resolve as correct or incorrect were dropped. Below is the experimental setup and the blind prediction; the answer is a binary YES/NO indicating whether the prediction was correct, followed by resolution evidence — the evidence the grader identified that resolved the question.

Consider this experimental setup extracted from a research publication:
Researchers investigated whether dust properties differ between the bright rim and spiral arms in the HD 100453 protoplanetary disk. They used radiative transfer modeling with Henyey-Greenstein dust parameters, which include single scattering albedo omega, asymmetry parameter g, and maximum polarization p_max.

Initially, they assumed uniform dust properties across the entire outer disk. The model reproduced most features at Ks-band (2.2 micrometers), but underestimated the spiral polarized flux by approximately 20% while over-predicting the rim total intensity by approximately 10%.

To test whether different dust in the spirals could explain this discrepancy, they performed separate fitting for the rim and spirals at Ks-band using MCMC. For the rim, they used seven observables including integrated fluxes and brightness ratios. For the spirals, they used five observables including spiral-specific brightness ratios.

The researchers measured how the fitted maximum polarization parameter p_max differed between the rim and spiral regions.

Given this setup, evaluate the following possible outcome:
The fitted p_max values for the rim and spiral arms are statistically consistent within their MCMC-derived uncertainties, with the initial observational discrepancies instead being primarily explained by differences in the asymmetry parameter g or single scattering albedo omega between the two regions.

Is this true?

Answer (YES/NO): NO